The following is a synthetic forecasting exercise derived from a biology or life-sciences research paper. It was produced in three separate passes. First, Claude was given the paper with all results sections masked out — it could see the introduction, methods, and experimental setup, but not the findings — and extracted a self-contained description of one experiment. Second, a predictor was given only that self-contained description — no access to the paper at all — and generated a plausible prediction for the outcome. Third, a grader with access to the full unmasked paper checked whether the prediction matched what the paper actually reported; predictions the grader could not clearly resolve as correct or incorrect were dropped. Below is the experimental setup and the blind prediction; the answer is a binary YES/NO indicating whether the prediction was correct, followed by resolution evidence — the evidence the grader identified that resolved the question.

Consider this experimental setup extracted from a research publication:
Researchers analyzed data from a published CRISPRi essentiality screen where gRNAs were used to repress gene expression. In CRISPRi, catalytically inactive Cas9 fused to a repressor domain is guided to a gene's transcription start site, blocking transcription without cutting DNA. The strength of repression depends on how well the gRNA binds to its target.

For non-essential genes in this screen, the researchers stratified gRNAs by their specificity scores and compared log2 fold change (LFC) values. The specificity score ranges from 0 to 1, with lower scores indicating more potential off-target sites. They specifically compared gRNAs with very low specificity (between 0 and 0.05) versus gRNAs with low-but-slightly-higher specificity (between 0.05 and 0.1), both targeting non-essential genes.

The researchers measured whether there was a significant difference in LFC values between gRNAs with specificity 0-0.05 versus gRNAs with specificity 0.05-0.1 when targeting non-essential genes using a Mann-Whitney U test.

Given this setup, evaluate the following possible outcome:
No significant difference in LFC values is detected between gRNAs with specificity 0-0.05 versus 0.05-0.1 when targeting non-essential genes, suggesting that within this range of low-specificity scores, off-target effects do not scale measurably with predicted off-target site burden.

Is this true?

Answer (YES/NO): NO